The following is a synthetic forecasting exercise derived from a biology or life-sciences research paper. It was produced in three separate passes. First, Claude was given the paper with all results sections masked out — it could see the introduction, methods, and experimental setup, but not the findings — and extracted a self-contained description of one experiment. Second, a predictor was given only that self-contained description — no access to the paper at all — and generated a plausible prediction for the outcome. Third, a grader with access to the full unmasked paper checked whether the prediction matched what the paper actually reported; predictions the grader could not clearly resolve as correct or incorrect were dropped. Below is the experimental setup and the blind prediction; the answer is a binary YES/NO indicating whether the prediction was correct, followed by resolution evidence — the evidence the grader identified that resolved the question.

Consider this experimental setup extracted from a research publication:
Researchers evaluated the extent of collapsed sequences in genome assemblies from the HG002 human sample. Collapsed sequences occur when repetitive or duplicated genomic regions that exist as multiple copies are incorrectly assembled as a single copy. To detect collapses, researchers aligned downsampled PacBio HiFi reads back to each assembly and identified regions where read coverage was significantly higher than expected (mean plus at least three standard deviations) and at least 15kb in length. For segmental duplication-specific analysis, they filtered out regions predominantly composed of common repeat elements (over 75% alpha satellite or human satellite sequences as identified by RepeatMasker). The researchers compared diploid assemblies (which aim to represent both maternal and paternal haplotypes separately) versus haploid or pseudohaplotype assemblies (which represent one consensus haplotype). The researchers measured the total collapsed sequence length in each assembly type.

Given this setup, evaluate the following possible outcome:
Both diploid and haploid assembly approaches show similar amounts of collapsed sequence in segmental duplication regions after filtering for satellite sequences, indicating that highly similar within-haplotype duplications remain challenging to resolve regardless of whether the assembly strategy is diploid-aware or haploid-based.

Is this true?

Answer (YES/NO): NO